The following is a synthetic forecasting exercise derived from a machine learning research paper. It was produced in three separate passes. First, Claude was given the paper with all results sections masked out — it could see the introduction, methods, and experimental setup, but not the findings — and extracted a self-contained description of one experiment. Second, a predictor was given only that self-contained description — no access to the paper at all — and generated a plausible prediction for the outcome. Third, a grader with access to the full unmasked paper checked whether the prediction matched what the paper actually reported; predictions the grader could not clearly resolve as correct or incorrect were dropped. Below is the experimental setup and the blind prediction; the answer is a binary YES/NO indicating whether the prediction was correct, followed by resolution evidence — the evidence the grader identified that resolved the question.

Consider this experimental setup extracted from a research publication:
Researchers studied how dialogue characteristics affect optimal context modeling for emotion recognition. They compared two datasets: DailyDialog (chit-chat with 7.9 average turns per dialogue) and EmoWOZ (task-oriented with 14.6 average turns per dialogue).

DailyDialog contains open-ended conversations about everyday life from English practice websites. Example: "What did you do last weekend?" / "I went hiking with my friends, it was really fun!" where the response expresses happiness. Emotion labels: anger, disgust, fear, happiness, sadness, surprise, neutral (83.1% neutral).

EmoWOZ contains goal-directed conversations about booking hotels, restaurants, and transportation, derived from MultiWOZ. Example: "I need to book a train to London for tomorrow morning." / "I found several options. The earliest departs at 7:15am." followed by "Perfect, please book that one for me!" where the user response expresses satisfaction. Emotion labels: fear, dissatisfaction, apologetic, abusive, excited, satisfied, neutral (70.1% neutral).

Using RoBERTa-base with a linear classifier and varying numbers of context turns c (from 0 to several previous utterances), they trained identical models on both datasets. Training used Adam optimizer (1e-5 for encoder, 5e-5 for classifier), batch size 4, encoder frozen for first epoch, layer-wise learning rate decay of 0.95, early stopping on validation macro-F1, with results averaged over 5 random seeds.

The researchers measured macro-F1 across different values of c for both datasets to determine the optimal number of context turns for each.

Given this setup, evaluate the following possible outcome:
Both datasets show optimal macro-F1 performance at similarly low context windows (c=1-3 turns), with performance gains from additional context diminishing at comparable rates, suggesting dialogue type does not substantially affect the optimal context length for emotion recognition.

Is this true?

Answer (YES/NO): YES